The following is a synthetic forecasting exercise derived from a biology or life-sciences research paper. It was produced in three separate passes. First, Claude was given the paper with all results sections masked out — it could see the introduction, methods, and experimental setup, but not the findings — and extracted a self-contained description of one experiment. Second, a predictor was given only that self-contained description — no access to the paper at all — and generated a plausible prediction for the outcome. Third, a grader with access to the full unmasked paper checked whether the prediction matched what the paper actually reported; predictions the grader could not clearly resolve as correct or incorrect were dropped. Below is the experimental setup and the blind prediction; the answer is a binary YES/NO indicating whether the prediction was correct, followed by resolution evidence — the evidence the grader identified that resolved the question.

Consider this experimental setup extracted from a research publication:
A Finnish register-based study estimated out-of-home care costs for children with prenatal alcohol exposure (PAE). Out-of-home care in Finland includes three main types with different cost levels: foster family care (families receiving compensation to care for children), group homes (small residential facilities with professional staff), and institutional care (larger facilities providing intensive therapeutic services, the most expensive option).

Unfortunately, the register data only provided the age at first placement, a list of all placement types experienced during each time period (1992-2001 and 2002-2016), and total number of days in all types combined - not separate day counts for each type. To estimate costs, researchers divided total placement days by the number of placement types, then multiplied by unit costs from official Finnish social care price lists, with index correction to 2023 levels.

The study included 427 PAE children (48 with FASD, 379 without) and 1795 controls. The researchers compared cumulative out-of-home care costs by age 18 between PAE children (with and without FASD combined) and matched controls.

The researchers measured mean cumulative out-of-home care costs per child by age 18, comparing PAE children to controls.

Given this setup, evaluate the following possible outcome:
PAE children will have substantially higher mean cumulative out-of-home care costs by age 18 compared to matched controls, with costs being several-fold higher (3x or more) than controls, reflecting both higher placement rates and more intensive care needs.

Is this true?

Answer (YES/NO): YES